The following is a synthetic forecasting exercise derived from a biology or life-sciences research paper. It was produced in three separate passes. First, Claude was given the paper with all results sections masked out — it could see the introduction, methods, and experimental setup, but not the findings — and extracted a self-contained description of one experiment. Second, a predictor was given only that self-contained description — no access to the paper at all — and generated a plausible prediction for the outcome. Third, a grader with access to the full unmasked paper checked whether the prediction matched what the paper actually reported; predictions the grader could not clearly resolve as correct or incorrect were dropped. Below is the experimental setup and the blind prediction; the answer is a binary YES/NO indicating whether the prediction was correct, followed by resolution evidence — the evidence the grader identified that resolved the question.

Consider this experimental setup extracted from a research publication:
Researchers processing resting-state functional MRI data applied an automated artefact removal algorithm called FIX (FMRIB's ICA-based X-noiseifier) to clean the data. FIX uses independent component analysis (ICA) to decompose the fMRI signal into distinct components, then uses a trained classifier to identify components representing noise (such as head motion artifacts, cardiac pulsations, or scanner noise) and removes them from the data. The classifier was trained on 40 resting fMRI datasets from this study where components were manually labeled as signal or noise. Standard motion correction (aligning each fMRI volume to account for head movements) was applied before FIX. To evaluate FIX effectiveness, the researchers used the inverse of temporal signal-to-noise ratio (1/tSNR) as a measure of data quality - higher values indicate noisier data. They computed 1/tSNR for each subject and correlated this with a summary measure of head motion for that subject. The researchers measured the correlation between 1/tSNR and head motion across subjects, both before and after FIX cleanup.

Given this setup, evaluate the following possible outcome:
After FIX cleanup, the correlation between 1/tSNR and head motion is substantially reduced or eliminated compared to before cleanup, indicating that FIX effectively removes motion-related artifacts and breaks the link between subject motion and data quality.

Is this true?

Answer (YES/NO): YES